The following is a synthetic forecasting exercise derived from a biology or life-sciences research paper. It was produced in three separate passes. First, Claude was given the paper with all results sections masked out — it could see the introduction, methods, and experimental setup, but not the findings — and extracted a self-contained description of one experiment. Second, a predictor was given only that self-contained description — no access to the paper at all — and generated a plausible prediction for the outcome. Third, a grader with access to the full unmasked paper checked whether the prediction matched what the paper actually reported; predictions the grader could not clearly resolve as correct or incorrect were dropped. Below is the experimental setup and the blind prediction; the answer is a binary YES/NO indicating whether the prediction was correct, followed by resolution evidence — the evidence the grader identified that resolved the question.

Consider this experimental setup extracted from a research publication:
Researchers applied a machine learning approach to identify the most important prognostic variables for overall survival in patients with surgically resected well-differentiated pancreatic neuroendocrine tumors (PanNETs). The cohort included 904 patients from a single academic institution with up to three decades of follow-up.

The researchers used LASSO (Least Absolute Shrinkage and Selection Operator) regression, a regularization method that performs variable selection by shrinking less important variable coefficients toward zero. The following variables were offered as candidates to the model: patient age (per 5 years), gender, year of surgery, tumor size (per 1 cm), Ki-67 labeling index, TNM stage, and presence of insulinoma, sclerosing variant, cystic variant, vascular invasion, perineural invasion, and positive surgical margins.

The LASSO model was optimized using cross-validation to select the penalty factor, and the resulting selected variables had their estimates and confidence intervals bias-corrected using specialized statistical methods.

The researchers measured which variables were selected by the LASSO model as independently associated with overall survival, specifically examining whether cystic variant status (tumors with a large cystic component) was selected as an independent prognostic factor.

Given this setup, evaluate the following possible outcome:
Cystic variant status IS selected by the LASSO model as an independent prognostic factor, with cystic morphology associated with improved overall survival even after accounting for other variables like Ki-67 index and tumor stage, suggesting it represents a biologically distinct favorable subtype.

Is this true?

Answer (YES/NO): NO